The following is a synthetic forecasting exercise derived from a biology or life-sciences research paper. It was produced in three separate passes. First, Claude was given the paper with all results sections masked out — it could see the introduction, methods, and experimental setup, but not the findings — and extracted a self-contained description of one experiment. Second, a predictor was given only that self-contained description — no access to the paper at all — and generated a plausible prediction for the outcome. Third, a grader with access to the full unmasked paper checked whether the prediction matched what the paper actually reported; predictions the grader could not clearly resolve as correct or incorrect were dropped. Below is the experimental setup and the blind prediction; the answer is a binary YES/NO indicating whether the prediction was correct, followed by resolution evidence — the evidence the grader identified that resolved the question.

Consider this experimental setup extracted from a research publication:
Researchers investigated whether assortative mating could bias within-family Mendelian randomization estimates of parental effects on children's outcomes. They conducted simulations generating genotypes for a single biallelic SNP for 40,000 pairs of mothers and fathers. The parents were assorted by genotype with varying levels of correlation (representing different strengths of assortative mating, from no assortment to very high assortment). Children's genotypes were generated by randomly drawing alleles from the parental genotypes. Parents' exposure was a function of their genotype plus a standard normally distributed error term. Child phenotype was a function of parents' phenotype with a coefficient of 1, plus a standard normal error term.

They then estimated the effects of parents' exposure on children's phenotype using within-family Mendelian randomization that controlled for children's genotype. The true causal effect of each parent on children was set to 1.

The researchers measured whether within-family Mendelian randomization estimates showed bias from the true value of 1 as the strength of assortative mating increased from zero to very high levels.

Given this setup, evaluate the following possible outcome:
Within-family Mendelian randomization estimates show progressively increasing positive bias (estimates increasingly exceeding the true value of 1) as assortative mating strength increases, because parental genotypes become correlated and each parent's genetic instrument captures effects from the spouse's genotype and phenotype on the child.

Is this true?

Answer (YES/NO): NO